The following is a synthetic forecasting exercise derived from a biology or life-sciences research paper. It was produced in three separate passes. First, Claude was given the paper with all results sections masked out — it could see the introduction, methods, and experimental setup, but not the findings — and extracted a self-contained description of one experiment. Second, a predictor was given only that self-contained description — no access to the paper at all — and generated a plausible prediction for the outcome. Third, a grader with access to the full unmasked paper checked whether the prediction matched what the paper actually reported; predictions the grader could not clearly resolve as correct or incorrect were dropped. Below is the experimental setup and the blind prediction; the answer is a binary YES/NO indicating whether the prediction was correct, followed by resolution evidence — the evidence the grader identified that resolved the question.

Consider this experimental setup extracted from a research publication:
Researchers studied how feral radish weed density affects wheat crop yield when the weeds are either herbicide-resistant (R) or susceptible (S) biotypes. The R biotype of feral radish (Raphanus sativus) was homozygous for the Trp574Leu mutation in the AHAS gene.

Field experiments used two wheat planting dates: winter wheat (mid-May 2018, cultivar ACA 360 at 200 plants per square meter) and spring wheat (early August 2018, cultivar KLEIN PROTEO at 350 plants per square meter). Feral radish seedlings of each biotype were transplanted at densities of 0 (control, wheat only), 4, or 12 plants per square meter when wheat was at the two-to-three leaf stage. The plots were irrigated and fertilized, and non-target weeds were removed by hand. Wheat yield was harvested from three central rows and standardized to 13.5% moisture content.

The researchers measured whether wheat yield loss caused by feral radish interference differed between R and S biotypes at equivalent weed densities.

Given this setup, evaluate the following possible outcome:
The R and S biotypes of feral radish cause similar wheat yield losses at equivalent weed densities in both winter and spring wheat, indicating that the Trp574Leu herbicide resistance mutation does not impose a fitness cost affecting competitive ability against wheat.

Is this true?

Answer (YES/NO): NO